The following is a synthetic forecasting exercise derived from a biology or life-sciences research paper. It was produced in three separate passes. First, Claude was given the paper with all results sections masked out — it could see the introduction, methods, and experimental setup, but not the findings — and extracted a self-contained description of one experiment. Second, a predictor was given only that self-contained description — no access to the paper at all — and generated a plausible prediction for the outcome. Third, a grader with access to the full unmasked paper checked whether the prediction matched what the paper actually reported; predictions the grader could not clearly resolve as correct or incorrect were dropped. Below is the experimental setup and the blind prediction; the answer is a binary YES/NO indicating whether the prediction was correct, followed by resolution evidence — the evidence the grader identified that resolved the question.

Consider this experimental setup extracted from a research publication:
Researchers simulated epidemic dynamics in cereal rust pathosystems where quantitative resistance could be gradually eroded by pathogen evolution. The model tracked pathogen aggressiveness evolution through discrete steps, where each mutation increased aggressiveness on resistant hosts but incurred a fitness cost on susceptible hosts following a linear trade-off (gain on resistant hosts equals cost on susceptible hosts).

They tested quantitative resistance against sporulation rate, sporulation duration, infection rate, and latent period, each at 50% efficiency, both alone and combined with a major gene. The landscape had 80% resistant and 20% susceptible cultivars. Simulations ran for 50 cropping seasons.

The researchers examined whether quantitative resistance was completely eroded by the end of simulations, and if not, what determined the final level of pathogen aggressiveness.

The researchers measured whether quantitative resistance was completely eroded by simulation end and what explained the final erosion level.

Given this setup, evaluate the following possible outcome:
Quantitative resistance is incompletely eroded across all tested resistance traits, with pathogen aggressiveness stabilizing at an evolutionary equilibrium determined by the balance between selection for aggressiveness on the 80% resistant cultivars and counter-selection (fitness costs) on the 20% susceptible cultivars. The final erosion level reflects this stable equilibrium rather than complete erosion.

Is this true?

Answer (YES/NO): YES